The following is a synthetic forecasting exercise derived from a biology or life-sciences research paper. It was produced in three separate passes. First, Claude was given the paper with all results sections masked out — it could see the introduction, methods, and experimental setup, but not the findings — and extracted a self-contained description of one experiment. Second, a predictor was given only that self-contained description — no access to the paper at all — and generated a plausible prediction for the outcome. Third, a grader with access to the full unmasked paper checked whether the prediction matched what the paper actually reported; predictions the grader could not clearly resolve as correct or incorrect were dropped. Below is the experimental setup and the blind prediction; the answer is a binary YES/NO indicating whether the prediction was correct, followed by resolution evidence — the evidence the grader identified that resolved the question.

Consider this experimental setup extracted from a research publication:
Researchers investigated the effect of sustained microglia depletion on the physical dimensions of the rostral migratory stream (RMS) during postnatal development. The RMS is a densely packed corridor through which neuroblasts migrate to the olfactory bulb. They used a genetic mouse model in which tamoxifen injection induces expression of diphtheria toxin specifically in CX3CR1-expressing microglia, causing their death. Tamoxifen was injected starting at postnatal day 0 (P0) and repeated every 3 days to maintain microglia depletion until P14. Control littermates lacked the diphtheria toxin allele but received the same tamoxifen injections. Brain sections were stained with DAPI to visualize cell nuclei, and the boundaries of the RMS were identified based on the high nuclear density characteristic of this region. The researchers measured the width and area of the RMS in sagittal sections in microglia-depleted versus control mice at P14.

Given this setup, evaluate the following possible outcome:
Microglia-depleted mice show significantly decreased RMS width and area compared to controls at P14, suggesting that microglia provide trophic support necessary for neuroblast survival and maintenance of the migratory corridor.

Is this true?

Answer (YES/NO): NO